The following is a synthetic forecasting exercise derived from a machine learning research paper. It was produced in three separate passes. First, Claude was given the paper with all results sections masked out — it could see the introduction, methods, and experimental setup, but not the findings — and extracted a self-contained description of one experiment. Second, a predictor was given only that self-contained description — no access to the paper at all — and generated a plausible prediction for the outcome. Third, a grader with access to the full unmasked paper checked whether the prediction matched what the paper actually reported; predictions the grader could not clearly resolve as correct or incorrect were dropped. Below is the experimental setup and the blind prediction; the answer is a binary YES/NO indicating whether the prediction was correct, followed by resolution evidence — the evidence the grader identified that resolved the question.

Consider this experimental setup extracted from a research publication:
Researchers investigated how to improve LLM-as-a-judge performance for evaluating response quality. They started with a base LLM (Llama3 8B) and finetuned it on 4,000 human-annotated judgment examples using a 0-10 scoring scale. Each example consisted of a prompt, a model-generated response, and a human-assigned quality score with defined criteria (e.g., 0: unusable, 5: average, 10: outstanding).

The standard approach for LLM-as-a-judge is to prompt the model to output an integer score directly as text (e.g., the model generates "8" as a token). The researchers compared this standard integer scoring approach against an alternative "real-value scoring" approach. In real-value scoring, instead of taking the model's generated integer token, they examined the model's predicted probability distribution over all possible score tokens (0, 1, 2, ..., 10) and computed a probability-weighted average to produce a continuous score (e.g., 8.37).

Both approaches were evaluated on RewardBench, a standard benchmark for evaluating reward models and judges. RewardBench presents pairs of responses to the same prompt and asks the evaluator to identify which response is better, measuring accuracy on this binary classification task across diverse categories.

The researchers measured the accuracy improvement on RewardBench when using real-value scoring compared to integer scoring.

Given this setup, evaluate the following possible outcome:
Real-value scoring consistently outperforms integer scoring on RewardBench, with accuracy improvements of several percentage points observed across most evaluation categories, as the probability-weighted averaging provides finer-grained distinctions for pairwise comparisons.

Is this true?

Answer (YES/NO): NO